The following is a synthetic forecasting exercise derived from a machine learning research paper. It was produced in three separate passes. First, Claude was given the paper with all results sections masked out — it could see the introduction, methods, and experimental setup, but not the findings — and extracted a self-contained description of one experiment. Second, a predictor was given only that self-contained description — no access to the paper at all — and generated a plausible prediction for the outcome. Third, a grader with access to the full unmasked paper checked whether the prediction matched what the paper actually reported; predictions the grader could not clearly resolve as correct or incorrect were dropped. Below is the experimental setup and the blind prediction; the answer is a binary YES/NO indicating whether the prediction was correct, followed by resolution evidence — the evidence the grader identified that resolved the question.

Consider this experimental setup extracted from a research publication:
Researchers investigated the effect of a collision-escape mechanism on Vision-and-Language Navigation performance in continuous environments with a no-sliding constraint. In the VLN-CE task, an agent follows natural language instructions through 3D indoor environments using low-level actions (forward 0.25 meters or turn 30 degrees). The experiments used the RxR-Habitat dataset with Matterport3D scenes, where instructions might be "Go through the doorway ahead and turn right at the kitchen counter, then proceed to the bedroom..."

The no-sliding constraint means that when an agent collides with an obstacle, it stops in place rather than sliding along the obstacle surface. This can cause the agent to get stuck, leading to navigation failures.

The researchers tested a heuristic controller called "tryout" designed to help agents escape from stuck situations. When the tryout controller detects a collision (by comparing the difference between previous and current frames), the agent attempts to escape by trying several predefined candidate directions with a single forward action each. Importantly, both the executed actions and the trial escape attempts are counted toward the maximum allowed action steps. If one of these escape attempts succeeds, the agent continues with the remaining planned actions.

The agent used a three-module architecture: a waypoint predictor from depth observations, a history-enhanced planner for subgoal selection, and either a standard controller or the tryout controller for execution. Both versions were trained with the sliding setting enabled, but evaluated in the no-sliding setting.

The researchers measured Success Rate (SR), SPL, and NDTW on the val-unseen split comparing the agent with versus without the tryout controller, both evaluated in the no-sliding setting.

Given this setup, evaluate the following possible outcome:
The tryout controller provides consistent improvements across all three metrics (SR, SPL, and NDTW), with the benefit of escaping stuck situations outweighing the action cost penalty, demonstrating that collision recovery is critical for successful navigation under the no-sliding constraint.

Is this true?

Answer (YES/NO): YES